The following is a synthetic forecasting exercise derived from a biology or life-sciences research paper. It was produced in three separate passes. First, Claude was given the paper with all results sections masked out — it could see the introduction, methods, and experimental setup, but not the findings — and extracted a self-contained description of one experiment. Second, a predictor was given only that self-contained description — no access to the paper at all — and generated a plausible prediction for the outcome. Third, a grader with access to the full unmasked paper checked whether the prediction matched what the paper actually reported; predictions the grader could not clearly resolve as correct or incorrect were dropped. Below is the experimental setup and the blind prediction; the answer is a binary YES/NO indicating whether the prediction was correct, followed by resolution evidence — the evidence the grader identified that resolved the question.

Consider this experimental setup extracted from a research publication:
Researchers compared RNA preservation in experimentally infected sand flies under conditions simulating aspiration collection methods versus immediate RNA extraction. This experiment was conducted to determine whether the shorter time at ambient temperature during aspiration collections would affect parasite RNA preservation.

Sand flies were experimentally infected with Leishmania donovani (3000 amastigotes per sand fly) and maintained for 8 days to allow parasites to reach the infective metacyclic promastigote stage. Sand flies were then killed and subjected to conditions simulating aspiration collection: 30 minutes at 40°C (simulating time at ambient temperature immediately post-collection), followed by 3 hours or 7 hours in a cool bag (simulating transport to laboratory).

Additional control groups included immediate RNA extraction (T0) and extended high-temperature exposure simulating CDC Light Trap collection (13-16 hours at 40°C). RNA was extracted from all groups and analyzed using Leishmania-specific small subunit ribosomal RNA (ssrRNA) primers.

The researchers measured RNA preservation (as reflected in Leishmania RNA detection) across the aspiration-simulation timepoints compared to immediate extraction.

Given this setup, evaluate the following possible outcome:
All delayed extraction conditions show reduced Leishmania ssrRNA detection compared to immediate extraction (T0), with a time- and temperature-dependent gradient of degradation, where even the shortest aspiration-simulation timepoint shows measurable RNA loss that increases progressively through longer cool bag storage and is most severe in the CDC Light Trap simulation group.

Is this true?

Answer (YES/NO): NO